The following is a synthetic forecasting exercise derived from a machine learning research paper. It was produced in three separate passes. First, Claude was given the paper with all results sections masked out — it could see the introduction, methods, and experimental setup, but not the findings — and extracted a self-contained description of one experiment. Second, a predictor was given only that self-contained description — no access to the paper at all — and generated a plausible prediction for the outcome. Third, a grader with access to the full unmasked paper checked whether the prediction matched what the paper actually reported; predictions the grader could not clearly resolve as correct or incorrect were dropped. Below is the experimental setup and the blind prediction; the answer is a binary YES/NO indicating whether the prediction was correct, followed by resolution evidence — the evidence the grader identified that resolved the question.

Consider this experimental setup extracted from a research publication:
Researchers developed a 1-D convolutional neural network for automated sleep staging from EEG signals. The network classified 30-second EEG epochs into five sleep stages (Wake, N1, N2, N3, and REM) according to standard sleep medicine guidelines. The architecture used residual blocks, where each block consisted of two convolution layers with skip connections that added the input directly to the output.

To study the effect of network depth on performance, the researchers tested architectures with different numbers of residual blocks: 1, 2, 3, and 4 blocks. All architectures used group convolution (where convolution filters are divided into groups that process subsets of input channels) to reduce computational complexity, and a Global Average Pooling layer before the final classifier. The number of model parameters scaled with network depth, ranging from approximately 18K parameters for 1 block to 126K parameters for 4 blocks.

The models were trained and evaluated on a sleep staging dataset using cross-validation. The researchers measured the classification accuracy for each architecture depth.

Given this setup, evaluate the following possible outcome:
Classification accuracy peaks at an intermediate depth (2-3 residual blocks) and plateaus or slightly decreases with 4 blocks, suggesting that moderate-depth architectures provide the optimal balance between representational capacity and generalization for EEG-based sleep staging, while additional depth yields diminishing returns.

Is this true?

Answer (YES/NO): YES